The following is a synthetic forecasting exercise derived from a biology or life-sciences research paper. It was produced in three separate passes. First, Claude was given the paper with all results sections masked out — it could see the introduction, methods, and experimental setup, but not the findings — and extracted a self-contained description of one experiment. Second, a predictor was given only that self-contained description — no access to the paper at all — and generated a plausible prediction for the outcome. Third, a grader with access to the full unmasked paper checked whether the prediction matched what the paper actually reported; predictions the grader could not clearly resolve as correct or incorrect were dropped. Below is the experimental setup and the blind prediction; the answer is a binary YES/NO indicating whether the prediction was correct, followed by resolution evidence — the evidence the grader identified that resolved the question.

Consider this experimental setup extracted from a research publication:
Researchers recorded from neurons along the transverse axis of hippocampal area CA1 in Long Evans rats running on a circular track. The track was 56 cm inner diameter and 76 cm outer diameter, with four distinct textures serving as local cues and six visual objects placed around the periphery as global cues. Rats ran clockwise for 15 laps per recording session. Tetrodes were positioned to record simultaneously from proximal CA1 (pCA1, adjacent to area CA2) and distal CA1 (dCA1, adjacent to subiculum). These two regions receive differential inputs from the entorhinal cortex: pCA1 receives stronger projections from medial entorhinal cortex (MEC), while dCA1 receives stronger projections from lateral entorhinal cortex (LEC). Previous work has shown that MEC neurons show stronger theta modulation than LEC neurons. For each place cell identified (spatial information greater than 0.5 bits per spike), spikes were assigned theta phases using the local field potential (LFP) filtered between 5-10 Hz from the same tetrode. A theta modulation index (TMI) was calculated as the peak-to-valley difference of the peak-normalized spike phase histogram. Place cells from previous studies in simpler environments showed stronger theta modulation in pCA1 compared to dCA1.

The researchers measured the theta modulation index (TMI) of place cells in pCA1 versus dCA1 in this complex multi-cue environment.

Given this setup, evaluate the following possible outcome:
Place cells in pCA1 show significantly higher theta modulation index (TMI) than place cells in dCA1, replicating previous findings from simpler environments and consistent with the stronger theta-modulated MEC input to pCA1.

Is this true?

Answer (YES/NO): NO